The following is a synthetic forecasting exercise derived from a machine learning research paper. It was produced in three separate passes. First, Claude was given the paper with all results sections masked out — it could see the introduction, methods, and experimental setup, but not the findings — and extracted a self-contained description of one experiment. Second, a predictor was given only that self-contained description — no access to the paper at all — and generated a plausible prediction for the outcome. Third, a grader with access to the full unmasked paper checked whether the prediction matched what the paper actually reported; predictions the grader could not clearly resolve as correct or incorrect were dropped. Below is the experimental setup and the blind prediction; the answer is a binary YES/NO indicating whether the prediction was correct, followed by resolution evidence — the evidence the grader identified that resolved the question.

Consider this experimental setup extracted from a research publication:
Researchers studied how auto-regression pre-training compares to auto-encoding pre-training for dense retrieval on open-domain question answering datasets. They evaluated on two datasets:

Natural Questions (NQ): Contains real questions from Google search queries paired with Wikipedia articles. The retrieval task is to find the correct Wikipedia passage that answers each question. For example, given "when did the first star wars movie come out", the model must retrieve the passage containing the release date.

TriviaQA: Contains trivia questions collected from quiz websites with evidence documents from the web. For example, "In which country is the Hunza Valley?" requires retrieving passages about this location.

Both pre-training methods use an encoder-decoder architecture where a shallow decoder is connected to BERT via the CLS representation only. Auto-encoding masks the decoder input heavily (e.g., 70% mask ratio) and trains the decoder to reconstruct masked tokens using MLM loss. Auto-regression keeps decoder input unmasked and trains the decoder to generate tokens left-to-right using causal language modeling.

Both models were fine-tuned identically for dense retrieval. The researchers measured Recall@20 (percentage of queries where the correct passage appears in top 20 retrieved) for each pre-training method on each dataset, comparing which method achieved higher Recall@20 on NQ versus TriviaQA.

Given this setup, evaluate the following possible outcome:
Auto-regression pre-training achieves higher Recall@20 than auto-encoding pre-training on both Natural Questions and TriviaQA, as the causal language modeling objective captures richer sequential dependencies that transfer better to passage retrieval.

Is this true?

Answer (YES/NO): NO